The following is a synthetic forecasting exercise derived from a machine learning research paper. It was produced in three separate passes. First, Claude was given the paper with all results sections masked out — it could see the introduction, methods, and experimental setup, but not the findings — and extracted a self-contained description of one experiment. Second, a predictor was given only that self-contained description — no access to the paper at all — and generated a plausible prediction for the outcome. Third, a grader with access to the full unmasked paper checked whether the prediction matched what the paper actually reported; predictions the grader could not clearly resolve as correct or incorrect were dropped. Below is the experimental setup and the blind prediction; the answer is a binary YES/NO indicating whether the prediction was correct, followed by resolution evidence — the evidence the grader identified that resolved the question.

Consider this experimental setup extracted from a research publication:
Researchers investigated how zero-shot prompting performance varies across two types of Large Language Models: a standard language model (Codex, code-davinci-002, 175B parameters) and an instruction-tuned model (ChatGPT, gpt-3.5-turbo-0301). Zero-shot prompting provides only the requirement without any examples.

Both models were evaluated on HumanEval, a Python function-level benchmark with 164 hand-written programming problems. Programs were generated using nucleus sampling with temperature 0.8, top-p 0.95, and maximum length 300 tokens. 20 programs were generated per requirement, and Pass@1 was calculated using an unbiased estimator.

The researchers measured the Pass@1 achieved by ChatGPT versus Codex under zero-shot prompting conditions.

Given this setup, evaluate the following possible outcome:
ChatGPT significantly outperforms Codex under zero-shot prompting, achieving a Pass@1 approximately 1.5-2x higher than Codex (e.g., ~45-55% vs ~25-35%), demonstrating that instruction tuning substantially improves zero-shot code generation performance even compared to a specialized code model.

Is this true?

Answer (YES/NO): NO